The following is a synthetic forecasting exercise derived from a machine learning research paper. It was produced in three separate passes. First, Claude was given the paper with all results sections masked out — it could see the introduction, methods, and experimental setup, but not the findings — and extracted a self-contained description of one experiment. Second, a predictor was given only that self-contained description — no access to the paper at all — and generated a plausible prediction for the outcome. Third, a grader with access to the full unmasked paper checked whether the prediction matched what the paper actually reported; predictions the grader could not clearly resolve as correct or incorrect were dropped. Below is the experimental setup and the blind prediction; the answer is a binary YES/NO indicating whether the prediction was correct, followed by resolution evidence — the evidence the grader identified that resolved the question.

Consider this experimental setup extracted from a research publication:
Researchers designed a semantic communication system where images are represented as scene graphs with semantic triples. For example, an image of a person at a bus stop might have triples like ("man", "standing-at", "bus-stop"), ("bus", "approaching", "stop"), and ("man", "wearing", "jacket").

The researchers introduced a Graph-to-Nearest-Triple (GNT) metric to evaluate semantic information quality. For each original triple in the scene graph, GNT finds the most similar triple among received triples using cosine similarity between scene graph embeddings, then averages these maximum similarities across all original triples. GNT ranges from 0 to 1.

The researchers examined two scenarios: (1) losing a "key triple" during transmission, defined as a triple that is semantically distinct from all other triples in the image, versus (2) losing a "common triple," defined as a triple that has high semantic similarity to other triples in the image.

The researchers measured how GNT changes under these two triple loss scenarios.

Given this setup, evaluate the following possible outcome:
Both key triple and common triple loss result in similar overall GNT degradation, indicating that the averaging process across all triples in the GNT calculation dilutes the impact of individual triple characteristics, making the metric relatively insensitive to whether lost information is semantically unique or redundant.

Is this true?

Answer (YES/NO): NO